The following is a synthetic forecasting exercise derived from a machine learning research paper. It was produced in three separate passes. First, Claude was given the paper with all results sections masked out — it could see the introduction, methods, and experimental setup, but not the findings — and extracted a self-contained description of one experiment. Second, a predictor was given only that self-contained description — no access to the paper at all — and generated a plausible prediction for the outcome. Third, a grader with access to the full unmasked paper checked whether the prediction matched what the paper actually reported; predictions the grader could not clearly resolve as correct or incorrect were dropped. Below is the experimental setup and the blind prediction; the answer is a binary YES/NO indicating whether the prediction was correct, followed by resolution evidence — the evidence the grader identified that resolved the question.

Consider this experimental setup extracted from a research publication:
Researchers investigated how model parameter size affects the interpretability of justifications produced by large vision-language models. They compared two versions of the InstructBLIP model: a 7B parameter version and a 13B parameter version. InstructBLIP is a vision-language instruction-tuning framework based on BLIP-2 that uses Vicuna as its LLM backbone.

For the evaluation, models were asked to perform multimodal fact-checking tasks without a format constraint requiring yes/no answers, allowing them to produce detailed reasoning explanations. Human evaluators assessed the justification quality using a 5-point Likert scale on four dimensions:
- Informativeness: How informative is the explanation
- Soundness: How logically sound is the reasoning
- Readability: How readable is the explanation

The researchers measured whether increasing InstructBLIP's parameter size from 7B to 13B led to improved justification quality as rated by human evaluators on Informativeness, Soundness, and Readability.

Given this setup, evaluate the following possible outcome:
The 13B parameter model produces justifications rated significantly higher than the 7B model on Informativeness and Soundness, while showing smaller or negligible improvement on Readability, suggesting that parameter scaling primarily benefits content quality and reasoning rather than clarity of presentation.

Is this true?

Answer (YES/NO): NO